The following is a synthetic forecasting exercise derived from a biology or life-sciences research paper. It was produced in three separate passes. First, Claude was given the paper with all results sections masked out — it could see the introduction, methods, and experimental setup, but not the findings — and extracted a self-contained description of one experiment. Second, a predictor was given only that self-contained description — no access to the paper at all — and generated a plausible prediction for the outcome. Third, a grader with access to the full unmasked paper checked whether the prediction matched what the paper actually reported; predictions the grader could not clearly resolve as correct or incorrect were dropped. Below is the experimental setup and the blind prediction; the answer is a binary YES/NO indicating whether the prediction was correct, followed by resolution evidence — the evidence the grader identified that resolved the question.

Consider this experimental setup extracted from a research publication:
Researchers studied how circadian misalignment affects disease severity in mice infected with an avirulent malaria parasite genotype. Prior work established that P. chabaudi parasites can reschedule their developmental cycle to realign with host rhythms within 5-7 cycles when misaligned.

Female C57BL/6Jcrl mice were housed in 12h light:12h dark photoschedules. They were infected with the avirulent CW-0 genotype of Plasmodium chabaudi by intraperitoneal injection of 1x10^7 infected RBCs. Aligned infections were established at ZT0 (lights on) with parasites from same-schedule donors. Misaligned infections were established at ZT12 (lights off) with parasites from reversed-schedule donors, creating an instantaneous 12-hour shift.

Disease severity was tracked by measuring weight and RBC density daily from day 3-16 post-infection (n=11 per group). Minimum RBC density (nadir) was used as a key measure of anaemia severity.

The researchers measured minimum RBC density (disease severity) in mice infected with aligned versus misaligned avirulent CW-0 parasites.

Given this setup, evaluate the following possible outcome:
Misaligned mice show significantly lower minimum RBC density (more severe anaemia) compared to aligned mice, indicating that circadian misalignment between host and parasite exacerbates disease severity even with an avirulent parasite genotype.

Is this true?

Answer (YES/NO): NO